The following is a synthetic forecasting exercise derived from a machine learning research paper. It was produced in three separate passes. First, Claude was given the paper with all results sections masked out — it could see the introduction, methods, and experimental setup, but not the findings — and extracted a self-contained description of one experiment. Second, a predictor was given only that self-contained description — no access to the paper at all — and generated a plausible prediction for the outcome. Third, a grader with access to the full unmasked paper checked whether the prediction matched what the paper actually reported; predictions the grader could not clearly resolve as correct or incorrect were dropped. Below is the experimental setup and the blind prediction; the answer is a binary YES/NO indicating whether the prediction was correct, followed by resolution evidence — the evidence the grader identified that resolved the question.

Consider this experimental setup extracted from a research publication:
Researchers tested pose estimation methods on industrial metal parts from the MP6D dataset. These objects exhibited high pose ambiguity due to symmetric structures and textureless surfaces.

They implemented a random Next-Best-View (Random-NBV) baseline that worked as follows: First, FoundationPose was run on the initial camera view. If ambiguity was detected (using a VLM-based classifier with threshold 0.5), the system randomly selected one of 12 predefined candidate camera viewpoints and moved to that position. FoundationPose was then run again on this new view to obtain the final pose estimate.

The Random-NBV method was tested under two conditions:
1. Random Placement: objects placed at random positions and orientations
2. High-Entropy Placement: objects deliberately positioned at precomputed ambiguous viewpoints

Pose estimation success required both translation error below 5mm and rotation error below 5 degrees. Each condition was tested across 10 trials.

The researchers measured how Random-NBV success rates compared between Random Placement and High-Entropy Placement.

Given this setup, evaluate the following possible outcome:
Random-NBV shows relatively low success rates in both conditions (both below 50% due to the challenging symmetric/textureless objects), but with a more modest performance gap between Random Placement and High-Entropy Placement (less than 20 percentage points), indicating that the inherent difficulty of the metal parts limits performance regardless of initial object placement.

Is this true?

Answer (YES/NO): NO